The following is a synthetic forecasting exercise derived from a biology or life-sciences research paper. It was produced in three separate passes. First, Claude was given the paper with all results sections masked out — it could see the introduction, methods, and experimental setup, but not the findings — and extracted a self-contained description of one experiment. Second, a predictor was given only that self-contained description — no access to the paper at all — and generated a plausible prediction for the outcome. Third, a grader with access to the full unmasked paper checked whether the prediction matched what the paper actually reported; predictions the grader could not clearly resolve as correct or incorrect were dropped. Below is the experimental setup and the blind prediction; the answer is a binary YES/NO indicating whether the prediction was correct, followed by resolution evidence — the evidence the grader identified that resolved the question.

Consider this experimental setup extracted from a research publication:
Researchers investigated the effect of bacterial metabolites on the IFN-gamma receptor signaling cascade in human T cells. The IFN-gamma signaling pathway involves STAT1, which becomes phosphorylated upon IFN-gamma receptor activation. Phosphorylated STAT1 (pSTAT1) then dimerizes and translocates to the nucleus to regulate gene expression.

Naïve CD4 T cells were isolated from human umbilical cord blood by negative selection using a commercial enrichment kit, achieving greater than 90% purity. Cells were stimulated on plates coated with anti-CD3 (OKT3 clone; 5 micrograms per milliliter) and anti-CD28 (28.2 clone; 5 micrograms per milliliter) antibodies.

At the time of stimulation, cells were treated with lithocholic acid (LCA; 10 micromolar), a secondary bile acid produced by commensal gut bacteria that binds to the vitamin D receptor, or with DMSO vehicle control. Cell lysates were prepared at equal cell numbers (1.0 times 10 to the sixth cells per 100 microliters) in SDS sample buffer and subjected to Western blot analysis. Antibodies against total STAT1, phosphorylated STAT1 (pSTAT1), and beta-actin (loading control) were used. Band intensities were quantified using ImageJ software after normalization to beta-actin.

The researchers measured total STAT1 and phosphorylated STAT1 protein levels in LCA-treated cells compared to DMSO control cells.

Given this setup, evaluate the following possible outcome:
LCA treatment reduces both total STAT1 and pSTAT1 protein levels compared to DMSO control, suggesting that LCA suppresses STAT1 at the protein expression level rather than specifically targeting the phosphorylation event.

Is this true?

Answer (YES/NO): YES